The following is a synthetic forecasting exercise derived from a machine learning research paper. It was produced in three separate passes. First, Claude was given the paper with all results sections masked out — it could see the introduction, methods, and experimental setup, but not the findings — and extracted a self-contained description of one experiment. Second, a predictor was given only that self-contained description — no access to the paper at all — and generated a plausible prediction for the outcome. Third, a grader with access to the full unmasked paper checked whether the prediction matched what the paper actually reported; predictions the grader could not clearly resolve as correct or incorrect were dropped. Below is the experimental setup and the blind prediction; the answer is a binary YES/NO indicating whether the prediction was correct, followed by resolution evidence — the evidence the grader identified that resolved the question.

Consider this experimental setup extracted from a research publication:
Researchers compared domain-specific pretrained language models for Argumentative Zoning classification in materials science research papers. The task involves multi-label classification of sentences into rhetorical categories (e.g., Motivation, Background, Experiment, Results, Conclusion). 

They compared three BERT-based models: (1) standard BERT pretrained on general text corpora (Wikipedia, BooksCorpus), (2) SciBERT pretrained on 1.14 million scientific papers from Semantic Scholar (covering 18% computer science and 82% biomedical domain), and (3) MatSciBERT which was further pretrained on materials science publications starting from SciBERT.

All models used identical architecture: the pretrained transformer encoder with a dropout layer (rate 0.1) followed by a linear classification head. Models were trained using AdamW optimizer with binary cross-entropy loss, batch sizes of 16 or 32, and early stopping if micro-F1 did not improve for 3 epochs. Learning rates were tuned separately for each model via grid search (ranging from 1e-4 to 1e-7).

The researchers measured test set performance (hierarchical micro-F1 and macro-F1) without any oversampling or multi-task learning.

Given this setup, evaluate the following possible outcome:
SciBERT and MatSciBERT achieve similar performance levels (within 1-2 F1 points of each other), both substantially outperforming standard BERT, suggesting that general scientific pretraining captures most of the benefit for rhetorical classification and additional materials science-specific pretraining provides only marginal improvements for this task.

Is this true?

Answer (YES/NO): YES